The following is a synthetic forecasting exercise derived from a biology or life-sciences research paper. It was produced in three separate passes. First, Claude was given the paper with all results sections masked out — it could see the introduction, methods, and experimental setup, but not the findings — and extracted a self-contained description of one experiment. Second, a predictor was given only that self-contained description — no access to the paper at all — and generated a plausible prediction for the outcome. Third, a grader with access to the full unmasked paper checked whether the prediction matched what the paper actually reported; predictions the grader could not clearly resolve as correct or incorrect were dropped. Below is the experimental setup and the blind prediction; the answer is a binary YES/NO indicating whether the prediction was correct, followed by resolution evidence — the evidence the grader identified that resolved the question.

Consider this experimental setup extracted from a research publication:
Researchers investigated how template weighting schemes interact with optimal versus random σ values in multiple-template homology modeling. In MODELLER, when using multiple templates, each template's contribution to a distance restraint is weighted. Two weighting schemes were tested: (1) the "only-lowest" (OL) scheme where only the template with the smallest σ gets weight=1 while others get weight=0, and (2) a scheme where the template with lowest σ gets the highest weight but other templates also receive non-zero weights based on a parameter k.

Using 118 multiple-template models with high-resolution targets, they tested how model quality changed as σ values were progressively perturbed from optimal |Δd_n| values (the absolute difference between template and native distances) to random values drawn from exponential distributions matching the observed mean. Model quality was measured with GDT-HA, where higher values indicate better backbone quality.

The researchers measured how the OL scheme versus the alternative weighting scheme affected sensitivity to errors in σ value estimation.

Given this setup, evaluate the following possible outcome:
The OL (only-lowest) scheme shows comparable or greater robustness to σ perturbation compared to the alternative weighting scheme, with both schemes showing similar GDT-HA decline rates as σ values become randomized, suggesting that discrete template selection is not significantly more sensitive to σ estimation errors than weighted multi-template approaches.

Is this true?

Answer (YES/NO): NO